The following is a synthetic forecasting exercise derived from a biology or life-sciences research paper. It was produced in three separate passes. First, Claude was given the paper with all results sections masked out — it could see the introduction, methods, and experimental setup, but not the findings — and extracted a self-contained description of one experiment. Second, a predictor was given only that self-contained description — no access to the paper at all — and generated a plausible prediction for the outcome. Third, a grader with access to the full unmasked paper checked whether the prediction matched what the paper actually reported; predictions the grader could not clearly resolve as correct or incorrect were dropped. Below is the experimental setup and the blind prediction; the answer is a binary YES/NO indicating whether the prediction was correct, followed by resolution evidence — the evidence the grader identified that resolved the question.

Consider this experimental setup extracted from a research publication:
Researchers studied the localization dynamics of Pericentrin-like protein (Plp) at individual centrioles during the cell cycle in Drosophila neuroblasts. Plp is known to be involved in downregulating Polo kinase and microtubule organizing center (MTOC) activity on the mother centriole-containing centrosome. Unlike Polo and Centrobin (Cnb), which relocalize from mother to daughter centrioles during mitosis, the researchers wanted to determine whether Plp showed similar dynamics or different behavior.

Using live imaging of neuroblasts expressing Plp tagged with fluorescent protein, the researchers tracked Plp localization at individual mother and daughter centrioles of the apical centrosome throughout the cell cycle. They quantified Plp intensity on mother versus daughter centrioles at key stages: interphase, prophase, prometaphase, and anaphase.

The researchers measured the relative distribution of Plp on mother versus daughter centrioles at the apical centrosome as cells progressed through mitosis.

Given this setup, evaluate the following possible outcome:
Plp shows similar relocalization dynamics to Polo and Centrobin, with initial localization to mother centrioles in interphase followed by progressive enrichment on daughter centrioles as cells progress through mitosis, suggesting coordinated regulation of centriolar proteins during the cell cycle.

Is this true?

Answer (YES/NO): NO